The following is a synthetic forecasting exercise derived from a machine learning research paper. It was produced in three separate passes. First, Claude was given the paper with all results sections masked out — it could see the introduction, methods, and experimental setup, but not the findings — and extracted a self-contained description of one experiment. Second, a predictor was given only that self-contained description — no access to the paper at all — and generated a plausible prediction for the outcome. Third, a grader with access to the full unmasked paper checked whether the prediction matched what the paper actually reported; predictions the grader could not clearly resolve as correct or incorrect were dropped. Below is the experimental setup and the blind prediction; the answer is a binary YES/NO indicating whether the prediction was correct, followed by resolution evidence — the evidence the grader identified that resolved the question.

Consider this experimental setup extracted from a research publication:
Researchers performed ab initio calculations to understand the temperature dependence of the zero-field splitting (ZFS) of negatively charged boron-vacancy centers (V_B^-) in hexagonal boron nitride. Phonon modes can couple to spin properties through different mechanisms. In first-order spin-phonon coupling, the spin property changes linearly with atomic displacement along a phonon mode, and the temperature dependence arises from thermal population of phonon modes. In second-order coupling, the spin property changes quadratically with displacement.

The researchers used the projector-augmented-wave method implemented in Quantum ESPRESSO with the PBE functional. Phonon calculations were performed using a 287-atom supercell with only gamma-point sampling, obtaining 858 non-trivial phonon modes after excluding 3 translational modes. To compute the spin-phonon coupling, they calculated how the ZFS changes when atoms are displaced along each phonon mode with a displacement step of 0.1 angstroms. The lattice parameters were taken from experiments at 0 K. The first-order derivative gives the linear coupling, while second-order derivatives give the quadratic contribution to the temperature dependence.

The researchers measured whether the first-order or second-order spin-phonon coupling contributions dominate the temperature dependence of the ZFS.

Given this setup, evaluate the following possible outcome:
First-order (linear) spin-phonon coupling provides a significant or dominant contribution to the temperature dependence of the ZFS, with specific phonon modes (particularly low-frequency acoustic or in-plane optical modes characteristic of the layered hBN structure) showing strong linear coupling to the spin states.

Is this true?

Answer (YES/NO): NO